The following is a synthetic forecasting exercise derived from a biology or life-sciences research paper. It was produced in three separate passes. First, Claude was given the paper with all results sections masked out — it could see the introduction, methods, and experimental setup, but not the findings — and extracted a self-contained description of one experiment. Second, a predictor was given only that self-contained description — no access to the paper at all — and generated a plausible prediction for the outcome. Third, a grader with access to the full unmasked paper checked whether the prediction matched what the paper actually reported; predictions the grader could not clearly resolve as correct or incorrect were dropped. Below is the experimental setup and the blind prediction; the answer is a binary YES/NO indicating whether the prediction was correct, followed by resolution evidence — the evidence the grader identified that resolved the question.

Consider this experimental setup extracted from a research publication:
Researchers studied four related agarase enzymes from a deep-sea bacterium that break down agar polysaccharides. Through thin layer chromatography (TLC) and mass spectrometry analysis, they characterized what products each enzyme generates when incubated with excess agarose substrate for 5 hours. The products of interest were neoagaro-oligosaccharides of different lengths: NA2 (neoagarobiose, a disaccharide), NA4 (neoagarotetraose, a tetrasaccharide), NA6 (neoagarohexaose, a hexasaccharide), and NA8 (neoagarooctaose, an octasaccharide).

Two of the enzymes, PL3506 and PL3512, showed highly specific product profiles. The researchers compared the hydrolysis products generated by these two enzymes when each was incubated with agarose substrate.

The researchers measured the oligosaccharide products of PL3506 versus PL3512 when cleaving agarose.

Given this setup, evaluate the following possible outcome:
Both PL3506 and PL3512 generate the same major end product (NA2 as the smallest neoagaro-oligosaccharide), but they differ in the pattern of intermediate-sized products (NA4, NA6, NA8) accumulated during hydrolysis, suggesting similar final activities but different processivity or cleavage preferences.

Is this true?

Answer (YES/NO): NO